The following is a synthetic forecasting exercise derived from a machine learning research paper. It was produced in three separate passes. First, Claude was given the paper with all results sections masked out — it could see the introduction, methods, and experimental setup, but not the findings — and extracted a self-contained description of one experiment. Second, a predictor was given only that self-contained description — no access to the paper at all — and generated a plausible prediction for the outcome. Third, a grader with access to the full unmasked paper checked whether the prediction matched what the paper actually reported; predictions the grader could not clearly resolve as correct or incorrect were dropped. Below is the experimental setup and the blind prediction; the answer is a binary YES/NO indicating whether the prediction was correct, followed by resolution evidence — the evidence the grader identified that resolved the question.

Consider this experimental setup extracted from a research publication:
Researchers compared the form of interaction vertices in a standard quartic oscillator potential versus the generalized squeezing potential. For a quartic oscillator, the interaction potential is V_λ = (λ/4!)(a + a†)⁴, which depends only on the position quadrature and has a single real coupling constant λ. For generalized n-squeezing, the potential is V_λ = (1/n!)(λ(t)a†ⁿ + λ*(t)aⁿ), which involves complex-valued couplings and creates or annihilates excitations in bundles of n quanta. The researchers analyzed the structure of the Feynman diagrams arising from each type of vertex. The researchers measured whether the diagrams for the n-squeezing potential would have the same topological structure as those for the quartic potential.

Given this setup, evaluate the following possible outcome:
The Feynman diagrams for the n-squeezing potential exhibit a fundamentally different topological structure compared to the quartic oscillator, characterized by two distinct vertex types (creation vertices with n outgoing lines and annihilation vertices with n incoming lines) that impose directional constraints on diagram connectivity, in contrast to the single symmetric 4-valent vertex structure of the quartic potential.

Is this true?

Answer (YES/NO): YES